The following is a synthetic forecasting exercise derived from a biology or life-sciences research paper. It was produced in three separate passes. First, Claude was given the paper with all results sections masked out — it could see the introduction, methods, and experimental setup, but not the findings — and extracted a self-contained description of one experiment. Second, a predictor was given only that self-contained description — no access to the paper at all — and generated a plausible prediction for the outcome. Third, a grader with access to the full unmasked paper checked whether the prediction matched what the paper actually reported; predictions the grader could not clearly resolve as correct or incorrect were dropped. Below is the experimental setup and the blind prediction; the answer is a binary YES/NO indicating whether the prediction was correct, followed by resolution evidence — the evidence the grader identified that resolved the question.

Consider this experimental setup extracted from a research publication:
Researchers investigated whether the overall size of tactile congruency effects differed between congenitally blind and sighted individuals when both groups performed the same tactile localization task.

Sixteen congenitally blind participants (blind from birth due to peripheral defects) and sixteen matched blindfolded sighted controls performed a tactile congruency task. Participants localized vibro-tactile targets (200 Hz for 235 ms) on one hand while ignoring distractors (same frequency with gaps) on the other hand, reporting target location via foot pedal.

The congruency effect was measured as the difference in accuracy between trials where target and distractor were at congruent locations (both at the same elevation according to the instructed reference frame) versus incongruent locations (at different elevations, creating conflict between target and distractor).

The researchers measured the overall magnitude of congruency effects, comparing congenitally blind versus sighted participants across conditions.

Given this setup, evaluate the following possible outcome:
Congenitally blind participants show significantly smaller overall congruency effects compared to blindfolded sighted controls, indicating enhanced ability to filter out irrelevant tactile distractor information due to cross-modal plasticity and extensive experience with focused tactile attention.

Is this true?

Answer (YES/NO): YES